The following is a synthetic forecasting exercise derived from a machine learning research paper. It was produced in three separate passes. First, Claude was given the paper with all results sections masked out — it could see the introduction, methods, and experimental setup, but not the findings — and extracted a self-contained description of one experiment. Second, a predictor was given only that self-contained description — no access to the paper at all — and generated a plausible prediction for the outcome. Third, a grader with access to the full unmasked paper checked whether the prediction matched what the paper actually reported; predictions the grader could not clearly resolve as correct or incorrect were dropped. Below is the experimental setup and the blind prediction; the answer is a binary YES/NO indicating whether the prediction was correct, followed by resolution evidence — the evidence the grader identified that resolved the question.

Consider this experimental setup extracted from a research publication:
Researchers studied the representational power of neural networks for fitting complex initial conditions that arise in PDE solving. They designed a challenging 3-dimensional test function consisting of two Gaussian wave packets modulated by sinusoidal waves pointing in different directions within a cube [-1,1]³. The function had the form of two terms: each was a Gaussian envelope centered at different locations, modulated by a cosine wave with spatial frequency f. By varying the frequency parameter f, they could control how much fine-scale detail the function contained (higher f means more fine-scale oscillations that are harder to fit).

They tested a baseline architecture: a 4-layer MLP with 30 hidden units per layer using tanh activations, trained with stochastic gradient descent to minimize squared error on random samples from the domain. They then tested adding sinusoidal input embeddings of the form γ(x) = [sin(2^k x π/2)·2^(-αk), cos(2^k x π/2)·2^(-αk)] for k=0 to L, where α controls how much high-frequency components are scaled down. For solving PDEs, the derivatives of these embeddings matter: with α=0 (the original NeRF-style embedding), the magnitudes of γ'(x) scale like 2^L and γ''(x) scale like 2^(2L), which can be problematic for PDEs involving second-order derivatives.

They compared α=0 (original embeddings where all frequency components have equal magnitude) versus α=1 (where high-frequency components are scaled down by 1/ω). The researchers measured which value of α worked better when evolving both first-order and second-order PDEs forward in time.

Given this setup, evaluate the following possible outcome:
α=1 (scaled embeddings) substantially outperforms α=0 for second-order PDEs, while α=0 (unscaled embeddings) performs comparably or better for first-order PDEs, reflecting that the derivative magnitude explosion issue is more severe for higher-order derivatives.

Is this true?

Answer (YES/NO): NO